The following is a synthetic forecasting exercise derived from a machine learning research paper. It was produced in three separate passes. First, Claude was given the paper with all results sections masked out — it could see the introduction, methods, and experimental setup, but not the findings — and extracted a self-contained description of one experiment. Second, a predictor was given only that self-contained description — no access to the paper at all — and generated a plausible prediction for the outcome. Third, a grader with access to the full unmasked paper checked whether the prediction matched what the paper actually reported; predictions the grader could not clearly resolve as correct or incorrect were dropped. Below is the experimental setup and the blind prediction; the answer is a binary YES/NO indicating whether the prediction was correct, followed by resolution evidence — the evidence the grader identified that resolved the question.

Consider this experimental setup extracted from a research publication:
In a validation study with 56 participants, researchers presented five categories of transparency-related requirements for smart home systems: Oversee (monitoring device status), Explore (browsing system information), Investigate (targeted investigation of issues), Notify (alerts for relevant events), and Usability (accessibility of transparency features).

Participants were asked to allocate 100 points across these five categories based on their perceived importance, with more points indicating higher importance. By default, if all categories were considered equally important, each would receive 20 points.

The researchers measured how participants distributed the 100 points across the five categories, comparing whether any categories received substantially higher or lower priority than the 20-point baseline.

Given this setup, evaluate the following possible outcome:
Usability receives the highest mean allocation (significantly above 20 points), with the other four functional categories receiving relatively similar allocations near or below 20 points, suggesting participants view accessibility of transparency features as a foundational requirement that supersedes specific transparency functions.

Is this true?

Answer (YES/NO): NO